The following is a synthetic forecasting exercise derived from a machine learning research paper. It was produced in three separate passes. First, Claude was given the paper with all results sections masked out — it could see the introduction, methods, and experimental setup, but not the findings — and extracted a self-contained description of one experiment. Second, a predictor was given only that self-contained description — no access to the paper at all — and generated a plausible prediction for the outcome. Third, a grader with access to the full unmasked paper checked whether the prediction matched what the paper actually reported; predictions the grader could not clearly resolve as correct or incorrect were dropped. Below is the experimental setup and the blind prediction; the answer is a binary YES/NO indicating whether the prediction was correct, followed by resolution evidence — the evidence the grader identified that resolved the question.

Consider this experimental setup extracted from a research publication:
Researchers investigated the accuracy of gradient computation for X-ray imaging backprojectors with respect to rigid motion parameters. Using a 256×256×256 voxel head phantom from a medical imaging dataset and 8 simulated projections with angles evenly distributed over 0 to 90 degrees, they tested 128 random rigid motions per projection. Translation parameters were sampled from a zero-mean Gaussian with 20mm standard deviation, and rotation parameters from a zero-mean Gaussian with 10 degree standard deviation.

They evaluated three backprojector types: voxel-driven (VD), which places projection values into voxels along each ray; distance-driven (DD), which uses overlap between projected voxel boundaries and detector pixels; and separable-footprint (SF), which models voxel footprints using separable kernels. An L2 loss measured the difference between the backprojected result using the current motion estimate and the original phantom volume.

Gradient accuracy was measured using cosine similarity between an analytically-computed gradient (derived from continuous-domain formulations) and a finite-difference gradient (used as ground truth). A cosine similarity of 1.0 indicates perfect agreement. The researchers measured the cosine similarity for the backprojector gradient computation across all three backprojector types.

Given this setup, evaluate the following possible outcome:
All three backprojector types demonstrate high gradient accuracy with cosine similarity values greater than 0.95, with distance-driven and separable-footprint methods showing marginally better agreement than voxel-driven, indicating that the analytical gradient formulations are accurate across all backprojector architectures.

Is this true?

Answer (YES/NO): NO